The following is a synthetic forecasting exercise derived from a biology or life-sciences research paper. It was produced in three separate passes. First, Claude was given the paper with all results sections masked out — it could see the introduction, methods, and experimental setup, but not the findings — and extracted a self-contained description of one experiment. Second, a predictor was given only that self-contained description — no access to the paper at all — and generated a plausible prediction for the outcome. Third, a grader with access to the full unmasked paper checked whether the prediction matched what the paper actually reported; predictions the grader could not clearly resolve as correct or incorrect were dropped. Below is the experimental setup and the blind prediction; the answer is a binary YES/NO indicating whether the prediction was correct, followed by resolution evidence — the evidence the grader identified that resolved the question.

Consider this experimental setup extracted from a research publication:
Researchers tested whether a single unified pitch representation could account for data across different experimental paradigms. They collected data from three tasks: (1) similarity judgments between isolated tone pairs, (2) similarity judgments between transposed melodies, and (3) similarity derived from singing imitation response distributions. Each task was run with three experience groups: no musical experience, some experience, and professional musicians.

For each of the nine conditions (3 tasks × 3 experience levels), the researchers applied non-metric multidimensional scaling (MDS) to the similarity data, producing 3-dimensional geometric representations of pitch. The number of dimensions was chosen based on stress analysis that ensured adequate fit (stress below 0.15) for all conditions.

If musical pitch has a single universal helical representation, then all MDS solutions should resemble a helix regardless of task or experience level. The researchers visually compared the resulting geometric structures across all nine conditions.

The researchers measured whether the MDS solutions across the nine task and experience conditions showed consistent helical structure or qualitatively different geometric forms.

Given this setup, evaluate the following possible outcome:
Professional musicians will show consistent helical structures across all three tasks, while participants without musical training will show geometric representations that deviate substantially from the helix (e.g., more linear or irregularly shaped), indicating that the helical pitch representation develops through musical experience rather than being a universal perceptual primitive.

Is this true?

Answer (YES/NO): NO